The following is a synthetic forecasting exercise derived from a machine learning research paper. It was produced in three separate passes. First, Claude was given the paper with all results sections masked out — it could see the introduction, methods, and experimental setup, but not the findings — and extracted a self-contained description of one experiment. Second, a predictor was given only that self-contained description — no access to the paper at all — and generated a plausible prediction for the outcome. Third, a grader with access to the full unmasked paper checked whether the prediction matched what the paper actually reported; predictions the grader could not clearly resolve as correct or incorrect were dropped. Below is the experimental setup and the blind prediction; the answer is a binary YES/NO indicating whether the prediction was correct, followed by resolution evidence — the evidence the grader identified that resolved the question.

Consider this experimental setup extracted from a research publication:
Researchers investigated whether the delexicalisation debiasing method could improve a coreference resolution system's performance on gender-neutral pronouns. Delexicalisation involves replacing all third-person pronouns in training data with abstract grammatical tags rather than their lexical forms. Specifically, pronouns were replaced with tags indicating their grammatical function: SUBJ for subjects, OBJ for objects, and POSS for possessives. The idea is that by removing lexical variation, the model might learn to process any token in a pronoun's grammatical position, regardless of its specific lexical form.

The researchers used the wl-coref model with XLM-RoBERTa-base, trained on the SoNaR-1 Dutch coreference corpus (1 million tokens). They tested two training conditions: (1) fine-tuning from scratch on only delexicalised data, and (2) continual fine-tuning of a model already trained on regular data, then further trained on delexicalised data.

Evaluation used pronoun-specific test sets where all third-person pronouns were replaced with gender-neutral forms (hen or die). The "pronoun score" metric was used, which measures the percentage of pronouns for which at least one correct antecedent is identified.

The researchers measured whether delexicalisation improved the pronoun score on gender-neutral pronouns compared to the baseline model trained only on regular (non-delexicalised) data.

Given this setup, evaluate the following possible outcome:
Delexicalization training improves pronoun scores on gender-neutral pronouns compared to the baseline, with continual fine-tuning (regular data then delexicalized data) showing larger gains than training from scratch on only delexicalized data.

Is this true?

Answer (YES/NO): NO